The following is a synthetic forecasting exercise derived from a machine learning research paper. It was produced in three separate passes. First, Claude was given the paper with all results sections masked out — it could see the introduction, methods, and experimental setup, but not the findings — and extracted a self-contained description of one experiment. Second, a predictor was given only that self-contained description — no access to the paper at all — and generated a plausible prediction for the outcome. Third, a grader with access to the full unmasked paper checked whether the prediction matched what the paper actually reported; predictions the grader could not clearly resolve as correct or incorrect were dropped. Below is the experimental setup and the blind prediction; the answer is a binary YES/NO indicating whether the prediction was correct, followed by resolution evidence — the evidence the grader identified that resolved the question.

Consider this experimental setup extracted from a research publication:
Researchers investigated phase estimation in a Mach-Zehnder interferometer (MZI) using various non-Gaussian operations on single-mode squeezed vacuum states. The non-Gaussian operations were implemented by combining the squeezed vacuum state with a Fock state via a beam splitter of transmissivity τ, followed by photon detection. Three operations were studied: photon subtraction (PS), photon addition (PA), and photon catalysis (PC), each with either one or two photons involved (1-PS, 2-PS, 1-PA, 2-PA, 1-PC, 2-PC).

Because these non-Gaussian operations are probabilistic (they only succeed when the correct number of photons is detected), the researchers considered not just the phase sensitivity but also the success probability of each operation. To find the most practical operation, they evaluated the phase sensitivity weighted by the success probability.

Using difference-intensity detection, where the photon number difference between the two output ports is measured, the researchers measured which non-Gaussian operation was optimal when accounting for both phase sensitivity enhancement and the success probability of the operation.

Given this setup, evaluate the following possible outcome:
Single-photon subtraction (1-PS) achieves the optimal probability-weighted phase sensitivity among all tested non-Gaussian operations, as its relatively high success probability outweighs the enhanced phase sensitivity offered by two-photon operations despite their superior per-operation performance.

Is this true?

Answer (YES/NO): NO